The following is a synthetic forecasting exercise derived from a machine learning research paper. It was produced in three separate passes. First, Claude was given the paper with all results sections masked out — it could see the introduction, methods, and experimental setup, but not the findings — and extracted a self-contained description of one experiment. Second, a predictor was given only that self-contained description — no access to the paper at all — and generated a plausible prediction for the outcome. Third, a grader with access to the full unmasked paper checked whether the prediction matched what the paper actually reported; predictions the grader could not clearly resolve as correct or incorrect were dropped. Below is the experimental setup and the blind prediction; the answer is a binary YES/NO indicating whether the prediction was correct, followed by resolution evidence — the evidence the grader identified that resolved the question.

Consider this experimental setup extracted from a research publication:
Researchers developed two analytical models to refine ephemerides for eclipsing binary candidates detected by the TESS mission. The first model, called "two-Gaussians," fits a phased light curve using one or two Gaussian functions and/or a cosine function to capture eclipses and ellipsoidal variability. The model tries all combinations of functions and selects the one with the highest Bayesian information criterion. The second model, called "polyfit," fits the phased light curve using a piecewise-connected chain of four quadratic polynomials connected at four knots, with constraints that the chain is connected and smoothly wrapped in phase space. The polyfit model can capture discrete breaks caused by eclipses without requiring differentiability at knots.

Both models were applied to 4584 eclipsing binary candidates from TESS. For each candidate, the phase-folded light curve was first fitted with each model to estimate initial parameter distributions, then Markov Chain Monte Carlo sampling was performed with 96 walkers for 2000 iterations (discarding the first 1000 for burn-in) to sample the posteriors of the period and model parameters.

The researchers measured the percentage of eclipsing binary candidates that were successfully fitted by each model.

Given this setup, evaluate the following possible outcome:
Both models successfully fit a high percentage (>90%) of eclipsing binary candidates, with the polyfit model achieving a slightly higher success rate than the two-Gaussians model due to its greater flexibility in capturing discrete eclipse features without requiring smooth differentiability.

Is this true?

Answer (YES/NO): YES